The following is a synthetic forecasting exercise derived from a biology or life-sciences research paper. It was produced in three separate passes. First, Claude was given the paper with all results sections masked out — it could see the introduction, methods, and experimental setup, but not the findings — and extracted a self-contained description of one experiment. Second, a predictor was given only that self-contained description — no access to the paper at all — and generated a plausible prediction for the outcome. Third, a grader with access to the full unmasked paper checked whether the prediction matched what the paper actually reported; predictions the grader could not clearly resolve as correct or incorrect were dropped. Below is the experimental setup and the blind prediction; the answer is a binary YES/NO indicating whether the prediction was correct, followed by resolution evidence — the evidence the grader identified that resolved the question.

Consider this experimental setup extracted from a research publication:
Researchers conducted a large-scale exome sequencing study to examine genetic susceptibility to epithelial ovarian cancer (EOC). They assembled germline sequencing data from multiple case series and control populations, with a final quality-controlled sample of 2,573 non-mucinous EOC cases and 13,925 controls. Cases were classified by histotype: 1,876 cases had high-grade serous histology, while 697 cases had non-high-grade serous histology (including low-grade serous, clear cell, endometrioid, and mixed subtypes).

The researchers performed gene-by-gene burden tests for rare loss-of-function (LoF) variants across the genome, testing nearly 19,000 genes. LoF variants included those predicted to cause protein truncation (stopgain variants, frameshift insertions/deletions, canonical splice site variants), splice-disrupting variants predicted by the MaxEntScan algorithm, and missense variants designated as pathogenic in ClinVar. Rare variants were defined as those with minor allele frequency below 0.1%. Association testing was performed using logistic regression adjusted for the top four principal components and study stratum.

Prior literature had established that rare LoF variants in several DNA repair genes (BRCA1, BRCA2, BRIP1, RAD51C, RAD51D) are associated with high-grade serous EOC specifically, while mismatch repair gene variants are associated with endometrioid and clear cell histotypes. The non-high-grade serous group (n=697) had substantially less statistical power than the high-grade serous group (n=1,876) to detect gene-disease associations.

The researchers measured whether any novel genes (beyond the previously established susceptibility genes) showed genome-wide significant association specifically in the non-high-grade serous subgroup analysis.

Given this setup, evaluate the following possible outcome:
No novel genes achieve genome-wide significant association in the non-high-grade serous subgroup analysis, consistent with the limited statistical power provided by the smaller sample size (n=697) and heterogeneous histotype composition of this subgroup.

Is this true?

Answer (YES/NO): NO